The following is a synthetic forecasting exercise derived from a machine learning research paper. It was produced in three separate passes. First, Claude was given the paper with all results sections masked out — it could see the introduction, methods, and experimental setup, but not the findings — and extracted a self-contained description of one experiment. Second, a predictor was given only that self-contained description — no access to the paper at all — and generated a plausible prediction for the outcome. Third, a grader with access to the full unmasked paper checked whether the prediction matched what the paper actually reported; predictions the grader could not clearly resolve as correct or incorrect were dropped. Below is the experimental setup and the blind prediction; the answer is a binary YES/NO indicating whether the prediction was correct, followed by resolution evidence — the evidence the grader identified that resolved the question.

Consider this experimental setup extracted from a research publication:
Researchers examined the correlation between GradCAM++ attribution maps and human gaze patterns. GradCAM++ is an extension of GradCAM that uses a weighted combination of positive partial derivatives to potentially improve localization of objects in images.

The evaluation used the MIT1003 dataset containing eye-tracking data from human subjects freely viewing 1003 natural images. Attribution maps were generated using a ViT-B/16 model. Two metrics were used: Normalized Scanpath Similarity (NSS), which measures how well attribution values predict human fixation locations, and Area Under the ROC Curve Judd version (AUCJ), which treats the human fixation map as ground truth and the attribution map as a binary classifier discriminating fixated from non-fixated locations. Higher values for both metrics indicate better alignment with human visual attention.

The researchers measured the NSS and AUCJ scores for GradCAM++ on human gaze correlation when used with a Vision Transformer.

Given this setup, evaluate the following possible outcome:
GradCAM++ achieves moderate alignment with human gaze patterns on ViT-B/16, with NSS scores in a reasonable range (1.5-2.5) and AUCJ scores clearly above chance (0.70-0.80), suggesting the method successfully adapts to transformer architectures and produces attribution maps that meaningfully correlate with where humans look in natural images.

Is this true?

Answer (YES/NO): NO